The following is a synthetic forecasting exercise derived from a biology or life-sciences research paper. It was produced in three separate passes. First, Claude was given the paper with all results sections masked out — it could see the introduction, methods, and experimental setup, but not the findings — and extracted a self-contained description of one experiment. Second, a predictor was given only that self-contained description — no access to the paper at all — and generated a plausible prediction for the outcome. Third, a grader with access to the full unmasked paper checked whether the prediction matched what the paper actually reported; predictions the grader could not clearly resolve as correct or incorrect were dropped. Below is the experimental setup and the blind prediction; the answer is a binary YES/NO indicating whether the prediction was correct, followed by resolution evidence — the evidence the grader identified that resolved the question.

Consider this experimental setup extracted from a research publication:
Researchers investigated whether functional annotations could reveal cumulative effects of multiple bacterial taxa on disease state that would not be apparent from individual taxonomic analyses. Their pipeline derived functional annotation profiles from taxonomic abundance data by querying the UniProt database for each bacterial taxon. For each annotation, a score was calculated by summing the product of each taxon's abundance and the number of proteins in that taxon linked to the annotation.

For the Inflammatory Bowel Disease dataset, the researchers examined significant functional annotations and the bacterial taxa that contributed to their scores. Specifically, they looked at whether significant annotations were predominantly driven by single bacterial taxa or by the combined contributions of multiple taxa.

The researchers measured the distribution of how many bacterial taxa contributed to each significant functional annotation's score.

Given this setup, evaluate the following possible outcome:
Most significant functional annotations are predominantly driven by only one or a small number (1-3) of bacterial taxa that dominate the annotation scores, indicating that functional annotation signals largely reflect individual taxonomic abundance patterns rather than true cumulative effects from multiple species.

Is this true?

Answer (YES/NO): NO